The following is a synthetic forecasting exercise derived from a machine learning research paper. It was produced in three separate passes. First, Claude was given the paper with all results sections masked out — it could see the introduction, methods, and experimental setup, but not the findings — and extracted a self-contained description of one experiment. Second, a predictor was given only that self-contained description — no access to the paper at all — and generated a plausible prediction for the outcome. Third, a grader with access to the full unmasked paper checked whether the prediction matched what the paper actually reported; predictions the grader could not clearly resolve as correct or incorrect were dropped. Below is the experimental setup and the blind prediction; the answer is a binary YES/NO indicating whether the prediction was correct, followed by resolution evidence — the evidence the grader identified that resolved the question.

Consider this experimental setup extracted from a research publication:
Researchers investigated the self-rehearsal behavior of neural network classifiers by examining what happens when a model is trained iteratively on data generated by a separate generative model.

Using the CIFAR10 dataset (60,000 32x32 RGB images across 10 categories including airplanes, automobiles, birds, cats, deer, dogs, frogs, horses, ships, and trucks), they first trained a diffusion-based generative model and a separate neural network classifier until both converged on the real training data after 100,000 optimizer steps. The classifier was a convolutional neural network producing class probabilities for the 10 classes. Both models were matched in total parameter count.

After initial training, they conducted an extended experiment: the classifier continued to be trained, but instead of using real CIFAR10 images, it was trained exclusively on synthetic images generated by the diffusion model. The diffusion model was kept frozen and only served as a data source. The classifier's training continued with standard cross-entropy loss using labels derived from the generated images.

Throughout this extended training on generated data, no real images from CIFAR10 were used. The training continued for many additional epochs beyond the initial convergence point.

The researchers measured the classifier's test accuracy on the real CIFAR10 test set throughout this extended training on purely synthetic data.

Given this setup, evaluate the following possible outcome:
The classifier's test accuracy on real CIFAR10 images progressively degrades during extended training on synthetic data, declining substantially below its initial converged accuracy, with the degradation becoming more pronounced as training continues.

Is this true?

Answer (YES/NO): YES